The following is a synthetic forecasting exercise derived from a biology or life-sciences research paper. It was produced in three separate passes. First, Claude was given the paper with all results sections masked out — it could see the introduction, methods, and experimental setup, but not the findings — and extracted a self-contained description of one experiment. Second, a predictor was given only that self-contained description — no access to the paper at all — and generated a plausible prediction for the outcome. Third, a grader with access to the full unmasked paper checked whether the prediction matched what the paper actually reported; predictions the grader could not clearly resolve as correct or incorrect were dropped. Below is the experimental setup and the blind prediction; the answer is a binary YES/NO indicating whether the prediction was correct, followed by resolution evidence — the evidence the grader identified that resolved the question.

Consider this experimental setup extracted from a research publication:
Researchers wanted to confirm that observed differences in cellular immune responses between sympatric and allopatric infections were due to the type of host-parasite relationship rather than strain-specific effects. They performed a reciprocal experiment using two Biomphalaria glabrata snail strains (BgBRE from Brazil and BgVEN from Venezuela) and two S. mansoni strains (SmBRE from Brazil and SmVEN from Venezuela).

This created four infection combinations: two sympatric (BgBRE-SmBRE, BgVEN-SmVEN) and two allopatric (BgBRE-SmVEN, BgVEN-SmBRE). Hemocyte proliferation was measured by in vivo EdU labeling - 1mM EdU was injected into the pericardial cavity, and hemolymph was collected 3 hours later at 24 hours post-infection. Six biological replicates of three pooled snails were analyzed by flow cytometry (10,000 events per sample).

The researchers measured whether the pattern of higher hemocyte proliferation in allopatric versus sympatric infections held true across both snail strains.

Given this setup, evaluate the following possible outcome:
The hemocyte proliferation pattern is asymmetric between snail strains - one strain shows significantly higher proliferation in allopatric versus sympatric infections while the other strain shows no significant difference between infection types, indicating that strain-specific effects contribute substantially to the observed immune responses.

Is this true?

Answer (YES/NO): NO